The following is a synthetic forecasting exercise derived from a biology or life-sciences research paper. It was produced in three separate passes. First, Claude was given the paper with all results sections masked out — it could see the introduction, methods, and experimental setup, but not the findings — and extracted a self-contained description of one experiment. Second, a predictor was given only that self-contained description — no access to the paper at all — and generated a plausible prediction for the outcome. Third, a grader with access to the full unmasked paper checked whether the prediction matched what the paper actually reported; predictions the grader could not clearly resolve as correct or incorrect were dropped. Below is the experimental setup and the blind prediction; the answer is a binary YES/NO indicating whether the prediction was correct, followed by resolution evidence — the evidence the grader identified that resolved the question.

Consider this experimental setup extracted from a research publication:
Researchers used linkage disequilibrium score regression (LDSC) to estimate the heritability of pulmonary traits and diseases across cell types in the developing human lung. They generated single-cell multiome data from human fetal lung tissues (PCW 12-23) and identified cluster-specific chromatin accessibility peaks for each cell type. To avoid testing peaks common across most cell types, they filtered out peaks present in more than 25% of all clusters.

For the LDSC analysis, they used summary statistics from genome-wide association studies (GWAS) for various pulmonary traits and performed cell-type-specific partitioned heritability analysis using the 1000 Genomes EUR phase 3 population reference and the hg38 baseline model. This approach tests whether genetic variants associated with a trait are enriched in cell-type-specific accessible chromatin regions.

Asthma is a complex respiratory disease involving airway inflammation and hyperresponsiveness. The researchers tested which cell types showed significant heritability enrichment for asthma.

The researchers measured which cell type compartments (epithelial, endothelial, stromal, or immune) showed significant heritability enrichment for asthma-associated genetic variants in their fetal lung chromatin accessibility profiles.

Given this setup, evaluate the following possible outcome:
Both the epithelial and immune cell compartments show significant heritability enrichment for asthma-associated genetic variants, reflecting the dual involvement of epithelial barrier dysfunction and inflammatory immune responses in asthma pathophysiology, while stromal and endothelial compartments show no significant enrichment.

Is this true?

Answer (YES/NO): NO